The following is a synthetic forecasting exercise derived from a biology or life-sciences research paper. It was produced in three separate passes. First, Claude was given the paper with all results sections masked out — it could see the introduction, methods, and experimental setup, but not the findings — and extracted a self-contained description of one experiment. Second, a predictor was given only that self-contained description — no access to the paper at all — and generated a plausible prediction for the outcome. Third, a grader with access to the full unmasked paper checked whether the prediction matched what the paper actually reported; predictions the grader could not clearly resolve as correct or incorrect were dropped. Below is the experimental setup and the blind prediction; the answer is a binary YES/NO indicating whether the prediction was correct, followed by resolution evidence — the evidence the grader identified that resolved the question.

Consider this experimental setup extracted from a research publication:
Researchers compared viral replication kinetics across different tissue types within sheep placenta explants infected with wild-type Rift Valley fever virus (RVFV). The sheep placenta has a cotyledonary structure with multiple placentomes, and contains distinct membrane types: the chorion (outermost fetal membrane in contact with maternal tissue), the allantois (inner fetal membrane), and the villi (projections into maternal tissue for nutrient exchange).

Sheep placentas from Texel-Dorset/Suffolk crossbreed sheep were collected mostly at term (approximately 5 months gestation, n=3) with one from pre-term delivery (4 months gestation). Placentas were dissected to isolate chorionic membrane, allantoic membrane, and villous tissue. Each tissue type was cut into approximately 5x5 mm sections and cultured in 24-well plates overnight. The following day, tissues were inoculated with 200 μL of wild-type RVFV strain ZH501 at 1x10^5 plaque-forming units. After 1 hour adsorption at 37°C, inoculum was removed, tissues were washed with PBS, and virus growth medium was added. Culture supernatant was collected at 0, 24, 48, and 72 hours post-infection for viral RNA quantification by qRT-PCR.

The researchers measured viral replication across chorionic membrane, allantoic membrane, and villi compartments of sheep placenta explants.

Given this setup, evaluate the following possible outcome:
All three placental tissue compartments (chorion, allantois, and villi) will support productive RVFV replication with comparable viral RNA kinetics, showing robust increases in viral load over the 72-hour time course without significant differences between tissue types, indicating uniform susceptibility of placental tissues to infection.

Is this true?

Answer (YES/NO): NO